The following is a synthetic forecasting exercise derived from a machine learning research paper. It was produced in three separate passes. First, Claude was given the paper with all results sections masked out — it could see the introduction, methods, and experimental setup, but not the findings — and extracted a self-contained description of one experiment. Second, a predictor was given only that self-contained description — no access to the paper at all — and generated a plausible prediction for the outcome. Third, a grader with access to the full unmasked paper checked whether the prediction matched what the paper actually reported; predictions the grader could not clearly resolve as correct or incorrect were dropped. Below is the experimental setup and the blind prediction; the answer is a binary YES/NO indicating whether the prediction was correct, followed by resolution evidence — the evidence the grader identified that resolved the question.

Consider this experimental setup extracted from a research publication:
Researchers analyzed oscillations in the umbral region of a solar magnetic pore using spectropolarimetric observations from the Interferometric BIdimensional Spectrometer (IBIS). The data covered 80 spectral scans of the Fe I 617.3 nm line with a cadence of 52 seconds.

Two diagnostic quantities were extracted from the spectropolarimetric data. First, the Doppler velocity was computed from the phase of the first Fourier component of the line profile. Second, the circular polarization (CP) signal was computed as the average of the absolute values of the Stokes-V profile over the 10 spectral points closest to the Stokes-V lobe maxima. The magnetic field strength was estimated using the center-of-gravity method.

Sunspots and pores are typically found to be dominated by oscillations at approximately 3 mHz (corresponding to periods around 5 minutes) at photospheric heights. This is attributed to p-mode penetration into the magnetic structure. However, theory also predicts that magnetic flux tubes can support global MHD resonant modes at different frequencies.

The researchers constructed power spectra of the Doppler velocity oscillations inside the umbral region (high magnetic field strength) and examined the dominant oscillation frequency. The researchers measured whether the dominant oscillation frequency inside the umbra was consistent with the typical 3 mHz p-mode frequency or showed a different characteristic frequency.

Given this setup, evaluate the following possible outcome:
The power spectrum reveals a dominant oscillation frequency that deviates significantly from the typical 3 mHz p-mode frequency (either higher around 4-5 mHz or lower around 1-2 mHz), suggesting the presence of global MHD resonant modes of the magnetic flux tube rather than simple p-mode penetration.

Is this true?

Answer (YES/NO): YES